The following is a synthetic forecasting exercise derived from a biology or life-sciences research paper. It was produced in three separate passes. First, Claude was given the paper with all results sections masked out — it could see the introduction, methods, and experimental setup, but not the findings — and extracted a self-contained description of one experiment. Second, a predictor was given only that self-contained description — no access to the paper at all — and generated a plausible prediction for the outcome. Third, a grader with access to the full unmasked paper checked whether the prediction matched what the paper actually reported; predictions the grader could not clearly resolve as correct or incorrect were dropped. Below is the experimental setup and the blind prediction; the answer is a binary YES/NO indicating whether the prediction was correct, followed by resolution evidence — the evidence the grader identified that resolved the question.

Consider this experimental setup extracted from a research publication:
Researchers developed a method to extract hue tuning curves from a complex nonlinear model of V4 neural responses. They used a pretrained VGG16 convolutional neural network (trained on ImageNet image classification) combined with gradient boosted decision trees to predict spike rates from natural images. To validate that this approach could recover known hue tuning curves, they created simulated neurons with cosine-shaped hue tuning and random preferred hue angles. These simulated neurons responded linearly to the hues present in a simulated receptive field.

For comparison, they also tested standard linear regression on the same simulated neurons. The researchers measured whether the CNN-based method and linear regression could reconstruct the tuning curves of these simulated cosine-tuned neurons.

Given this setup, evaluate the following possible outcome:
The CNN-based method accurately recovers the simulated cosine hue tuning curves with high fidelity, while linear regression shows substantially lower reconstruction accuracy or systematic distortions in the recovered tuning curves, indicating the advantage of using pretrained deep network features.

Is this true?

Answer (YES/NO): NO